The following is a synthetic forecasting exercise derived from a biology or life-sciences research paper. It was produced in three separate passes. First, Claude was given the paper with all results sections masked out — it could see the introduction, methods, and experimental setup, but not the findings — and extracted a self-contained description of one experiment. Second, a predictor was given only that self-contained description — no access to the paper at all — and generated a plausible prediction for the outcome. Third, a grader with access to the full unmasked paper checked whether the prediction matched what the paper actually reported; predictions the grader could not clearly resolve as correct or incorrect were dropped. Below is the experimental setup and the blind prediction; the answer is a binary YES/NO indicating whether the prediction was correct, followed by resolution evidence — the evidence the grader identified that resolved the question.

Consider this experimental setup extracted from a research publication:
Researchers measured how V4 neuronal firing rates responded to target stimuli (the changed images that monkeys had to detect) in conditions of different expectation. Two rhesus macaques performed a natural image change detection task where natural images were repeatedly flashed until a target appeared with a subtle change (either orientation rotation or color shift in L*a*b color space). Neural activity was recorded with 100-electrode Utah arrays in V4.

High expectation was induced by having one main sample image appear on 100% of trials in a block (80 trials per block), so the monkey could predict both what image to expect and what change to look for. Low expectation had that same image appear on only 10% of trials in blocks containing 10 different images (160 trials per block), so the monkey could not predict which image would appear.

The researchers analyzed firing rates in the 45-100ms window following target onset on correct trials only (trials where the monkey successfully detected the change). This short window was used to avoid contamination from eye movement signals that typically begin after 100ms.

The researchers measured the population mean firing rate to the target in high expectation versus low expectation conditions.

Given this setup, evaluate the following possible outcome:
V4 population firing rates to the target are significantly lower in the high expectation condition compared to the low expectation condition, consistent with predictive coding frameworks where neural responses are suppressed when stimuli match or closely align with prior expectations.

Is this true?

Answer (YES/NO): NO